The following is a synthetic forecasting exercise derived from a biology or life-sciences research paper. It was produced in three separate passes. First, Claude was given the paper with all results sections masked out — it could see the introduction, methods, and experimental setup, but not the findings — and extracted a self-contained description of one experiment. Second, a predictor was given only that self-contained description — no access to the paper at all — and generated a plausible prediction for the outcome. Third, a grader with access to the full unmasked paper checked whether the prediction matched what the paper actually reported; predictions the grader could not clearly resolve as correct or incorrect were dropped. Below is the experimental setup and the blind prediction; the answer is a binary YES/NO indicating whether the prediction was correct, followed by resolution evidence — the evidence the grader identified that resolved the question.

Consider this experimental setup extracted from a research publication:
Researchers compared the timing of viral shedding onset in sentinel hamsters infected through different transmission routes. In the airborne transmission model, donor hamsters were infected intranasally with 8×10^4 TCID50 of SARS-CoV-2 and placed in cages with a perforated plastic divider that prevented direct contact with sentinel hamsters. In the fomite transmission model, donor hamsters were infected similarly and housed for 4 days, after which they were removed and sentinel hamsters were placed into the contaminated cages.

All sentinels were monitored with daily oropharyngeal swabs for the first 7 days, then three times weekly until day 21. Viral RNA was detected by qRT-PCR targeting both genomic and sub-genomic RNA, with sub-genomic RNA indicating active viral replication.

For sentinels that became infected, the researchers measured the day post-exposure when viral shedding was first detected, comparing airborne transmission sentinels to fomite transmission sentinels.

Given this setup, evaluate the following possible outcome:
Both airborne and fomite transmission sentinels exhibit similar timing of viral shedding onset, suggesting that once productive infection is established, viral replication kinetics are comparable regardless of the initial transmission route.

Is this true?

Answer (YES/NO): NO